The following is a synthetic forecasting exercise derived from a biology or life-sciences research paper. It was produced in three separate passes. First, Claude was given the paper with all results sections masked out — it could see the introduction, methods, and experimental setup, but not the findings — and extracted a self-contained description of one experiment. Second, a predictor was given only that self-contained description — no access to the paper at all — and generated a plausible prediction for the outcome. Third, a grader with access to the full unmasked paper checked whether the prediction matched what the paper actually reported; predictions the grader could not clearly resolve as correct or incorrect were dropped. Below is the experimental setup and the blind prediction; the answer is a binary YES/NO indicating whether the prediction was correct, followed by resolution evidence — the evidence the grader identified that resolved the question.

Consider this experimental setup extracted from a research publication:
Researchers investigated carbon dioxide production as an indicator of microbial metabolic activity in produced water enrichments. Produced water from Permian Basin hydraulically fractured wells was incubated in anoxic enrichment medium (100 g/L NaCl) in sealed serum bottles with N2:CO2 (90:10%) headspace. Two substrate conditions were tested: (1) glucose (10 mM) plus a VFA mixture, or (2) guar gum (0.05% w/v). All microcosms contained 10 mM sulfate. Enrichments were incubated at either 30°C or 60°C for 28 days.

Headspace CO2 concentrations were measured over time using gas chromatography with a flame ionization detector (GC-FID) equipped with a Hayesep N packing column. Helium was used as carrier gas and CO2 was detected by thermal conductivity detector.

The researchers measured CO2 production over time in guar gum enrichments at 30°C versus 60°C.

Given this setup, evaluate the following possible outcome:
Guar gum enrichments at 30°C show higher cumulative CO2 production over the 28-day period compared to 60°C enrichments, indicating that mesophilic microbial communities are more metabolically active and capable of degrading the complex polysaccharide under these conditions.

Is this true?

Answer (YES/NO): YES